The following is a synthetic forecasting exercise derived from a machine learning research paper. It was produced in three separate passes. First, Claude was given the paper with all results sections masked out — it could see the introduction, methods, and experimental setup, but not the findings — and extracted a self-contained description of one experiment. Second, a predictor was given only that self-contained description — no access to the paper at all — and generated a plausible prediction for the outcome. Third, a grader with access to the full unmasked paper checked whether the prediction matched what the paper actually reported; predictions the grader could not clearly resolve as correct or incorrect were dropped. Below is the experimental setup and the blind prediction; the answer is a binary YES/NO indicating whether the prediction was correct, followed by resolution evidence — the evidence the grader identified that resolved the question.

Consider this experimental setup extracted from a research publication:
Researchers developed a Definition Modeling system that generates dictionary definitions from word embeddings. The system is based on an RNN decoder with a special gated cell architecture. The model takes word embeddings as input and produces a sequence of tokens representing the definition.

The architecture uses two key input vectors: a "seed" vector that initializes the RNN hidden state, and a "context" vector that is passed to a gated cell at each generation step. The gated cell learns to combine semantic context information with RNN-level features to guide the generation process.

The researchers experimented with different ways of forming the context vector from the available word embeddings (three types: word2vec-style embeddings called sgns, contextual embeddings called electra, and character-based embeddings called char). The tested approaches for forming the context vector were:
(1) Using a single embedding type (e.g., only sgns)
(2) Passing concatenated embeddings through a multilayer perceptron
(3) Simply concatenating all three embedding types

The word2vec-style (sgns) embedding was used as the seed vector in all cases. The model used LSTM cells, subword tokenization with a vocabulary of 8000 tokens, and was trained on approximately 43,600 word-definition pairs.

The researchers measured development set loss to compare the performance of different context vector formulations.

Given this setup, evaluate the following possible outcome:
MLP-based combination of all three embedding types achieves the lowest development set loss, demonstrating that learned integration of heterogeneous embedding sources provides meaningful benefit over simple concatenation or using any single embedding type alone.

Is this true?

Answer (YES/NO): NO